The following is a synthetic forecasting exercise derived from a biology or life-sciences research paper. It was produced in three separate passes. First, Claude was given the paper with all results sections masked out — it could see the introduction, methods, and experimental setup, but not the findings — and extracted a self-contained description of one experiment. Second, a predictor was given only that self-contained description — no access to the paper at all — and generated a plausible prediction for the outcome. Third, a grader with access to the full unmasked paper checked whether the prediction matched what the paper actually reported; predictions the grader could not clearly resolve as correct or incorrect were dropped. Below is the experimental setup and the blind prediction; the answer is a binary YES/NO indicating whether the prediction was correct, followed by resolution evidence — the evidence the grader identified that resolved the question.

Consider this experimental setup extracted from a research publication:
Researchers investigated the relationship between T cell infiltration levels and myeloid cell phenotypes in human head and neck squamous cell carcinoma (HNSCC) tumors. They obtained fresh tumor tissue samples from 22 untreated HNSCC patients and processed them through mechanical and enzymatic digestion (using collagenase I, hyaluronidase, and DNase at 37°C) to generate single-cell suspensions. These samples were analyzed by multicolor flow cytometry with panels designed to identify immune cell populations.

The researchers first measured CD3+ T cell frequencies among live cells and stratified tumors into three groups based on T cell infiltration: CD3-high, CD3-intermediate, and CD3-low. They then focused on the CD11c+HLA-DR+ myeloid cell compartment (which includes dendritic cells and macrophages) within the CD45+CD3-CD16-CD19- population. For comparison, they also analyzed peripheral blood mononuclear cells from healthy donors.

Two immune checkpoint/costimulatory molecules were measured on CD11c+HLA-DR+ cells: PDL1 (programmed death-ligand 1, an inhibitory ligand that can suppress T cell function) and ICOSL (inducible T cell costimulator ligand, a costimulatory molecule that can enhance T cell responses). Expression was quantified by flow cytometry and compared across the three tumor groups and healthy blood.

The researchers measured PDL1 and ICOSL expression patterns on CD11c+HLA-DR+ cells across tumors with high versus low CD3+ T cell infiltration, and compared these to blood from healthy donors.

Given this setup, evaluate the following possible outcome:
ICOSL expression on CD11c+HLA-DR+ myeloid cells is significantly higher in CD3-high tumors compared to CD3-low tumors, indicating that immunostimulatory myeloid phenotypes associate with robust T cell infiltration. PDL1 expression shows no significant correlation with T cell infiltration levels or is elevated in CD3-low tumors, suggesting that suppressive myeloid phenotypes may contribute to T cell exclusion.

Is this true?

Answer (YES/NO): NO